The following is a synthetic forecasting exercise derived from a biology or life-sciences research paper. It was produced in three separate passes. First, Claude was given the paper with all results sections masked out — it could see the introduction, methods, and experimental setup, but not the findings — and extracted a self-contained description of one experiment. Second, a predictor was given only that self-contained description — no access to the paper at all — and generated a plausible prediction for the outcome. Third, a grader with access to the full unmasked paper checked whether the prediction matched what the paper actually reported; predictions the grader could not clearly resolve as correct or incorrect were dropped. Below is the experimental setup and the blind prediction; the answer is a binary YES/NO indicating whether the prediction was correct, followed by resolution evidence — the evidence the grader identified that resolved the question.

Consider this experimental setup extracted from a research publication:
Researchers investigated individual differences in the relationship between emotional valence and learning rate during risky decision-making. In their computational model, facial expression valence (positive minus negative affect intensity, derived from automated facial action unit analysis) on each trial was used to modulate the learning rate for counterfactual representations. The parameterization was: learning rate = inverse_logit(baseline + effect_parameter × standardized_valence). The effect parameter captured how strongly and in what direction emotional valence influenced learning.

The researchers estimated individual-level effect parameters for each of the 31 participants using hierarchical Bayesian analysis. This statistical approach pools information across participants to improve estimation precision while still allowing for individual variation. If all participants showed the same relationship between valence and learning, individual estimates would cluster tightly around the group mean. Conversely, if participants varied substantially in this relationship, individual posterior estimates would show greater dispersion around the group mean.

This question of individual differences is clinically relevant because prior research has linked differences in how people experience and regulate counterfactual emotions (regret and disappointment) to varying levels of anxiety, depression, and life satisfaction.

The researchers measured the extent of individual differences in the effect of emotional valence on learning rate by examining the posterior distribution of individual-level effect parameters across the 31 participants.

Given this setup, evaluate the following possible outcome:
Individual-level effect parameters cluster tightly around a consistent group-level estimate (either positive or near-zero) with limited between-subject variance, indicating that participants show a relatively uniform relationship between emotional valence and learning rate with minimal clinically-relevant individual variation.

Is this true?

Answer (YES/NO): NO